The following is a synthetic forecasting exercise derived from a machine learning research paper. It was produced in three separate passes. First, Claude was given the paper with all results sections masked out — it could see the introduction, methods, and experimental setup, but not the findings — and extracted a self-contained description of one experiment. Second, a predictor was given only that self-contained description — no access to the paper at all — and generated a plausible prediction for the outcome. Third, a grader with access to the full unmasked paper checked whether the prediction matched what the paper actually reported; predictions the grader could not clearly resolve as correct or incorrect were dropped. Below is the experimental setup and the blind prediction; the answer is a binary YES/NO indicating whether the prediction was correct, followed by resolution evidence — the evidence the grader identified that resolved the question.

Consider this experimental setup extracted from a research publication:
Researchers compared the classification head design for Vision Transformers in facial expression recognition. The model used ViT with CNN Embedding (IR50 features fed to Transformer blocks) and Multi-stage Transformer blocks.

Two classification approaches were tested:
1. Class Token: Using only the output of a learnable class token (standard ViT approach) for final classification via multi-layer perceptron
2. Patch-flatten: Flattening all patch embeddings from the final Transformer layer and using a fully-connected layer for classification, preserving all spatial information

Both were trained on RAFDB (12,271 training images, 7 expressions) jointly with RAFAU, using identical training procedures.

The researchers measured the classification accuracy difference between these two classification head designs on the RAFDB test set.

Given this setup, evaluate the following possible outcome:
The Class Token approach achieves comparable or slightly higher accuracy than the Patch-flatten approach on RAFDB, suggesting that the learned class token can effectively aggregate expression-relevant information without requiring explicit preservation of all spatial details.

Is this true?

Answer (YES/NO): NO